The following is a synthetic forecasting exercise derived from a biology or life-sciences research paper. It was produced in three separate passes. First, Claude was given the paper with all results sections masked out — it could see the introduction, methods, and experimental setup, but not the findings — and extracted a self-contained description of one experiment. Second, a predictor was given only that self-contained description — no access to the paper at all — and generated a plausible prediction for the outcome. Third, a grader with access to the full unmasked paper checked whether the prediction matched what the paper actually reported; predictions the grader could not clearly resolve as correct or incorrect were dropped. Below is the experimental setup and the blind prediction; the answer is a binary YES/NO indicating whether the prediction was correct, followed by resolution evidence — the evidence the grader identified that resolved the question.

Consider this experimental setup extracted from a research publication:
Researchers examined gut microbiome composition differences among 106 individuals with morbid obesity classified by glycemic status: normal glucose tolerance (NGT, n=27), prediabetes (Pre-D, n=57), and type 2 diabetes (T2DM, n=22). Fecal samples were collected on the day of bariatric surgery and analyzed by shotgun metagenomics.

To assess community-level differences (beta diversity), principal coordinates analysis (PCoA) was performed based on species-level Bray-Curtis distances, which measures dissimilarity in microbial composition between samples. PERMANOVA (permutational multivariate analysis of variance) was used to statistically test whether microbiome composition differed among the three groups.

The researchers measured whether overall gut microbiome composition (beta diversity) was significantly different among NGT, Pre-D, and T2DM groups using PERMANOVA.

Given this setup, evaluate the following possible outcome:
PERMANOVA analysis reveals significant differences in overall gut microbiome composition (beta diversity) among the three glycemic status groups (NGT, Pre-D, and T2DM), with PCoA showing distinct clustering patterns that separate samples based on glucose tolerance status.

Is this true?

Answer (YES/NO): NO